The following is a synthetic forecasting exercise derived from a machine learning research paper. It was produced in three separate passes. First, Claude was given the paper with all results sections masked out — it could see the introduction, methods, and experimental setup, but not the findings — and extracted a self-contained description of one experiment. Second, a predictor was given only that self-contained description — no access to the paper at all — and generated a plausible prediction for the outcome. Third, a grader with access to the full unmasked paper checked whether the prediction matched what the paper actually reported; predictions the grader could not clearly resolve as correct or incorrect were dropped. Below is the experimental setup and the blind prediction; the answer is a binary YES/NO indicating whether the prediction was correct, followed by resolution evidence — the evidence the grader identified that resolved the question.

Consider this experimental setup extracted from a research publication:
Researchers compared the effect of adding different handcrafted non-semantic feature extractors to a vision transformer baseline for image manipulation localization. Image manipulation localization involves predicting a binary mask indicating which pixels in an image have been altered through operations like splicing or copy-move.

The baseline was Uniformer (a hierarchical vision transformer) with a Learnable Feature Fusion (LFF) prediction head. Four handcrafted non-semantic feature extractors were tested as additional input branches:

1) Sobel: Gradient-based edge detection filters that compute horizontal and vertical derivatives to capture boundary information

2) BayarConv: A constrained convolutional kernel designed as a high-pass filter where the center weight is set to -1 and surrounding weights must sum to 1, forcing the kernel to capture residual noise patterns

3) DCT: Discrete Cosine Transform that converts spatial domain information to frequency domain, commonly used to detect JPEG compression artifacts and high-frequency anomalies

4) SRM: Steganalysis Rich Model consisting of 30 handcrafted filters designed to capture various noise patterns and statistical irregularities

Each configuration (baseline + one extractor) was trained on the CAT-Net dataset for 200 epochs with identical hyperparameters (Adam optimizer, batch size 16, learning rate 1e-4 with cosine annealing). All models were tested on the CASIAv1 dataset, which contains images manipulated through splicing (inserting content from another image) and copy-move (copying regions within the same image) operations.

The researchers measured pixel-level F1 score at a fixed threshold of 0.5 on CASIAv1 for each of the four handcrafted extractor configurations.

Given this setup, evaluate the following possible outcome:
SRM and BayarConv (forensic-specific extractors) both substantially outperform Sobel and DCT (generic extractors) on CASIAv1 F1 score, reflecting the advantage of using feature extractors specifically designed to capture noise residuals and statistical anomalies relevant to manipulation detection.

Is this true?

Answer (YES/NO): NO